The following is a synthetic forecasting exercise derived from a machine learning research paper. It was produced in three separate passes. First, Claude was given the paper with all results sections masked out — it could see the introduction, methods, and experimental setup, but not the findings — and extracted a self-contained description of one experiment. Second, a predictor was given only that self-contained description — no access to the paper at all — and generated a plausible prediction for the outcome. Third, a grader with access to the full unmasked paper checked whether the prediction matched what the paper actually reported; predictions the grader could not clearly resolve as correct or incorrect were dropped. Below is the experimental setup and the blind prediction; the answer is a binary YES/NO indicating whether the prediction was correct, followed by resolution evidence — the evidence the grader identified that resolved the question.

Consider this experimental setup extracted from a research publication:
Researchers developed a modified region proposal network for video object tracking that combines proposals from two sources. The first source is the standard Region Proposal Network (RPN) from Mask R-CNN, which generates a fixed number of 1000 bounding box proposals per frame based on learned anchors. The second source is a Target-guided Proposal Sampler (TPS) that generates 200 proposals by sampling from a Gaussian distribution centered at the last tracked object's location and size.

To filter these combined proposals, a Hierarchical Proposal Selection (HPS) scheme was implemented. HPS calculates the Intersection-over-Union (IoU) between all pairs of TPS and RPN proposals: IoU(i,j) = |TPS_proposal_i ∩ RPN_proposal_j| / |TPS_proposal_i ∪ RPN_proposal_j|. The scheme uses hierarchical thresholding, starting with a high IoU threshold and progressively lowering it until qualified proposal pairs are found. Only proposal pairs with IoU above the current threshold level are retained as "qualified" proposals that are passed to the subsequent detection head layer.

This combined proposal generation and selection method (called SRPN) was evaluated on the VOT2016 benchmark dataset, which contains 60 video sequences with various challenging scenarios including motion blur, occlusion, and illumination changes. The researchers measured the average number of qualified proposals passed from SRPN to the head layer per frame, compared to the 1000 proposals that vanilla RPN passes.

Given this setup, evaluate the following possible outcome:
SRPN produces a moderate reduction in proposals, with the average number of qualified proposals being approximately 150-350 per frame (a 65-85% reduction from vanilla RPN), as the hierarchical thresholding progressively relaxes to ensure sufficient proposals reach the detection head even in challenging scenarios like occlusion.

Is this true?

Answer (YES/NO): YES